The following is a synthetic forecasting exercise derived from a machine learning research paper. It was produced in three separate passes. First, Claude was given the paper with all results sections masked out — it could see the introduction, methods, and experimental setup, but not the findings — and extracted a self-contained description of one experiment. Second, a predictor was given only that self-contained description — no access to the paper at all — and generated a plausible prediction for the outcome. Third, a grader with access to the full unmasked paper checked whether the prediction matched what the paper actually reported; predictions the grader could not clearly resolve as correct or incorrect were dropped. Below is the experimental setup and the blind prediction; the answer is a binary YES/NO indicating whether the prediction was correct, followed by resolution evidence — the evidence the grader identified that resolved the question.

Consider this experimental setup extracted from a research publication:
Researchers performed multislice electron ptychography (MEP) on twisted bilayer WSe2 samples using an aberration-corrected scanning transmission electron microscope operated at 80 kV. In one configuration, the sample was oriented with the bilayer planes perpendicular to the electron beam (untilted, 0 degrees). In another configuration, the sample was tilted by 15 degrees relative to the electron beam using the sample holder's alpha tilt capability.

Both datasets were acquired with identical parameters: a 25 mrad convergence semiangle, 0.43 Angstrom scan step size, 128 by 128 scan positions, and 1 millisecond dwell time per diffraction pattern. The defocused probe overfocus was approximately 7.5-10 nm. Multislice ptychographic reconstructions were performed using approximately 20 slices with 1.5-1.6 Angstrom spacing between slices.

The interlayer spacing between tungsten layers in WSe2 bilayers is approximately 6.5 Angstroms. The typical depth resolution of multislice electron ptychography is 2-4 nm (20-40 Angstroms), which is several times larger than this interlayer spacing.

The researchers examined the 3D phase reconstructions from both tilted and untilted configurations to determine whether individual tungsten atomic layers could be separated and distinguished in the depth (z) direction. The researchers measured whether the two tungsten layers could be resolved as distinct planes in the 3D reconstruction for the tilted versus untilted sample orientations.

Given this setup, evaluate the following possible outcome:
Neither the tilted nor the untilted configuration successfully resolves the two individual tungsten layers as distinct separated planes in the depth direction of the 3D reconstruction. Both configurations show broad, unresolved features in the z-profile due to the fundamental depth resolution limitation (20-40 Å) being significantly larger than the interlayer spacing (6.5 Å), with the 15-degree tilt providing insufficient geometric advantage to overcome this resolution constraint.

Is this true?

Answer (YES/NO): NO